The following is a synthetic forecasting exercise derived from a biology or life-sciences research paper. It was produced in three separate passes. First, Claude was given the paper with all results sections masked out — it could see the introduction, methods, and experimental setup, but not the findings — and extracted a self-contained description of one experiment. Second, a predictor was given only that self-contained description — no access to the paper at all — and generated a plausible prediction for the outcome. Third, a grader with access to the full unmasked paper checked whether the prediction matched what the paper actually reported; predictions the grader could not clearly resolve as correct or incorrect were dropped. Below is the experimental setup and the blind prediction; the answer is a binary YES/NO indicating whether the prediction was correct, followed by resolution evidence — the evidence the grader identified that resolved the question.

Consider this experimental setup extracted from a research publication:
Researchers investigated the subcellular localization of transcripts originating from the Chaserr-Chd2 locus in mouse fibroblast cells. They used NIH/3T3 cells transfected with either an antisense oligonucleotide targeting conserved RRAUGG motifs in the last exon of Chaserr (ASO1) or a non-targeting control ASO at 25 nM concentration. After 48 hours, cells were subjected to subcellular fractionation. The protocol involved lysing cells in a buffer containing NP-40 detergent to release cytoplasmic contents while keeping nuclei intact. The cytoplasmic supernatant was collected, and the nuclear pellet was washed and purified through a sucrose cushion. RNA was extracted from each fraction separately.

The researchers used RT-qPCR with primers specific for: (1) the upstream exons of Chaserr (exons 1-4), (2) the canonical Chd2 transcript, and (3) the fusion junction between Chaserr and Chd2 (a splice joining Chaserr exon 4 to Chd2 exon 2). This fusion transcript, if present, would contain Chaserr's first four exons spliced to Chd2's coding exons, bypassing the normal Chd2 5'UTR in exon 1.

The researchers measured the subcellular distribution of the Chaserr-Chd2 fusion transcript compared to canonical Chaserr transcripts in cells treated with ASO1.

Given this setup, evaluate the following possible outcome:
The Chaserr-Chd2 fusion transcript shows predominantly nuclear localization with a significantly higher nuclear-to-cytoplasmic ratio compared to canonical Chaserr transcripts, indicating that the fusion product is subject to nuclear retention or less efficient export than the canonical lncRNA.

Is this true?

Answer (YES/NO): NO